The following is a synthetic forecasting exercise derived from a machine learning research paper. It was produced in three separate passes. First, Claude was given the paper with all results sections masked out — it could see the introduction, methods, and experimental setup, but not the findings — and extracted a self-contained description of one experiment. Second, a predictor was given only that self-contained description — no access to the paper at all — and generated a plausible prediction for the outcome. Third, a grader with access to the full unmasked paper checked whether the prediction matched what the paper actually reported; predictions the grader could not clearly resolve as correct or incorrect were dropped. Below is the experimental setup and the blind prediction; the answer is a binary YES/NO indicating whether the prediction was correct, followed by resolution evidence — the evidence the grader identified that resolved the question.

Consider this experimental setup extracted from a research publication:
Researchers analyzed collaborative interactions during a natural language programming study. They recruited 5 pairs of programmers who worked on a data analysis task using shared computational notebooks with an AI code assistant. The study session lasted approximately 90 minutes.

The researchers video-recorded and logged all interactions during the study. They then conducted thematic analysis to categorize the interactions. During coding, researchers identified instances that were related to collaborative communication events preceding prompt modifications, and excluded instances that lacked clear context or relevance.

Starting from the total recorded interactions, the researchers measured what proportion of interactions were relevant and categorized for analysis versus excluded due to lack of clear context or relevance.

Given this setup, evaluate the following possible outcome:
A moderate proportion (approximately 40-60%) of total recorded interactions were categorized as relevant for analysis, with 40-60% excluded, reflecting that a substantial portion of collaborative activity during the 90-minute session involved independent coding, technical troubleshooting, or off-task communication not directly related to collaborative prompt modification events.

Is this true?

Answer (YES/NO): YES